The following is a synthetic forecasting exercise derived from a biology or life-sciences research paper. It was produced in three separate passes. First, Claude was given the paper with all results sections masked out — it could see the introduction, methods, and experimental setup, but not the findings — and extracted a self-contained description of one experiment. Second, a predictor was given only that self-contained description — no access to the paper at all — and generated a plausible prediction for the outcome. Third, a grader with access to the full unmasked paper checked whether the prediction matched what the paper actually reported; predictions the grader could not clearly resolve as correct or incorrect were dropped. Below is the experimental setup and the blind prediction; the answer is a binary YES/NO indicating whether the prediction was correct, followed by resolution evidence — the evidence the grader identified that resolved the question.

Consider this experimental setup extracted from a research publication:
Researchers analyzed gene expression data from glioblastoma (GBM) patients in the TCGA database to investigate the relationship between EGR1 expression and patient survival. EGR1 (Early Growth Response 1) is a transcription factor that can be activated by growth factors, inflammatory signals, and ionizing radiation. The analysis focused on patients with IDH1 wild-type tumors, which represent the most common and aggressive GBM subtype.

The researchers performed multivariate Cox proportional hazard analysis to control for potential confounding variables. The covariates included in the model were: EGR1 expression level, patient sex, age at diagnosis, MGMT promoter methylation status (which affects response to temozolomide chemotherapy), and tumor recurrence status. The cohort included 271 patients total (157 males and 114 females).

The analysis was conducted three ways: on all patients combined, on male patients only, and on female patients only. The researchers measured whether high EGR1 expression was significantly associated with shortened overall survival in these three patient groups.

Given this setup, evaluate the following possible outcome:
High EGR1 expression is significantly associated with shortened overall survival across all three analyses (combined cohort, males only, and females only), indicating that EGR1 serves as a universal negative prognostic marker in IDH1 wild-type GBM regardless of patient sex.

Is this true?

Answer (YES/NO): NO